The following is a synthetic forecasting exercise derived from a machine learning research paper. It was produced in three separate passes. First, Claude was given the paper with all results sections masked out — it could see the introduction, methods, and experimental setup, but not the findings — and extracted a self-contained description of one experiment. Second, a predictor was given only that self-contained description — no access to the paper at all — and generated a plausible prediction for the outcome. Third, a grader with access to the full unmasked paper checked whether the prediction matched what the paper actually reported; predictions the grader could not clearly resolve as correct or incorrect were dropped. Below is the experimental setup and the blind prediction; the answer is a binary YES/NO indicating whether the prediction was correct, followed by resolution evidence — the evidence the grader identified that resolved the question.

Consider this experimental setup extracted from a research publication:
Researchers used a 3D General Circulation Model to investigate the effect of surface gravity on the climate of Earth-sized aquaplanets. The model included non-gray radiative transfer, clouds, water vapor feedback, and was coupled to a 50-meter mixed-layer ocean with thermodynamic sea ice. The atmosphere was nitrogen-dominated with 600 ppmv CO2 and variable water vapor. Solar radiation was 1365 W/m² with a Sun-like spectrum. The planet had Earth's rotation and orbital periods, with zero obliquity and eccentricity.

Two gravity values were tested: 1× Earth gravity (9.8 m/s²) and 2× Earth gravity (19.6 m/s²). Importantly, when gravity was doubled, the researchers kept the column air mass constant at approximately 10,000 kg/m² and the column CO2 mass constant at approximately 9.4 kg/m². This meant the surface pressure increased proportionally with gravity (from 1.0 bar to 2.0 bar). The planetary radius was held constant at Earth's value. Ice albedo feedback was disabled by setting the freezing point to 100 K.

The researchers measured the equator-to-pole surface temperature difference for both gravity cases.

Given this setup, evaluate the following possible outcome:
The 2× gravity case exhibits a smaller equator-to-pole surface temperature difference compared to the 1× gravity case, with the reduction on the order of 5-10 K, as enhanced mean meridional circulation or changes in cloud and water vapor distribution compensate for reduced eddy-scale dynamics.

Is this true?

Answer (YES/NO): NO